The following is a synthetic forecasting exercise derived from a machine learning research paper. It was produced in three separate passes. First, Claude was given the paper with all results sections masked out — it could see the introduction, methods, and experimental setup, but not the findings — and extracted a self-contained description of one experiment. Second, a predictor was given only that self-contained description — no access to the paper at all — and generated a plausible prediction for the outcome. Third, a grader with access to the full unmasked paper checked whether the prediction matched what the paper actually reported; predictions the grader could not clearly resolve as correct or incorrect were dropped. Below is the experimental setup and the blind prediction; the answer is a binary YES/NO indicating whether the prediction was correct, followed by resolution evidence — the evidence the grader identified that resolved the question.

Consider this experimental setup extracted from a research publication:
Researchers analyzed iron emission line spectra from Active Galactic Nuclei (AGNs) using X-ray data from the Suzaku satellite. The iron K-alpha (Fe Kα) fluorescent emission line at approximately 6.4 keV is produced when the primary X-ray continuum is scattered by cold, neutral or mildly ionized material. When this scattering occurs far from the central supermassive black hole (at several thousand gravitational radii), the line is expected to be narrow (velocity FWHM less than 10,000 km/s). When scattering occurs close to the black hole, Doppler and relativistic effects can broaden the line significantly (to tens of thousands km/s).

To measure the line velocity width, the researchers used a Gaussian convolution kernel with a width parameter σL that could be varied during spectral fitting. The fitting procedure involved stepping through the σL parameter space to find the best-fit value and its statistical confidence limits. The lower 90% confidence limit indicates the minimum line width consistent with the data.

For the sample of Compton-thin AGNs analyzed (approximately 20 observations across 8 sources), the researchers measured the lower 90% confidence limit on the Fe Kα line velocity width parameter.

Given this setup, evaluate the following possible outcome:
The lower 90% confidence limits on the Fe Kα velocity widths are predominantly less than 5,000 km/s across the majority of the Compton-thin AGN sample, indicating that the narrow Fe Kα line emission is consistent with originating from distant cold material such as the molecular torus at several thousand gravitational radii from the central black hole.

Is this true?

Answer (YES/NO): YES